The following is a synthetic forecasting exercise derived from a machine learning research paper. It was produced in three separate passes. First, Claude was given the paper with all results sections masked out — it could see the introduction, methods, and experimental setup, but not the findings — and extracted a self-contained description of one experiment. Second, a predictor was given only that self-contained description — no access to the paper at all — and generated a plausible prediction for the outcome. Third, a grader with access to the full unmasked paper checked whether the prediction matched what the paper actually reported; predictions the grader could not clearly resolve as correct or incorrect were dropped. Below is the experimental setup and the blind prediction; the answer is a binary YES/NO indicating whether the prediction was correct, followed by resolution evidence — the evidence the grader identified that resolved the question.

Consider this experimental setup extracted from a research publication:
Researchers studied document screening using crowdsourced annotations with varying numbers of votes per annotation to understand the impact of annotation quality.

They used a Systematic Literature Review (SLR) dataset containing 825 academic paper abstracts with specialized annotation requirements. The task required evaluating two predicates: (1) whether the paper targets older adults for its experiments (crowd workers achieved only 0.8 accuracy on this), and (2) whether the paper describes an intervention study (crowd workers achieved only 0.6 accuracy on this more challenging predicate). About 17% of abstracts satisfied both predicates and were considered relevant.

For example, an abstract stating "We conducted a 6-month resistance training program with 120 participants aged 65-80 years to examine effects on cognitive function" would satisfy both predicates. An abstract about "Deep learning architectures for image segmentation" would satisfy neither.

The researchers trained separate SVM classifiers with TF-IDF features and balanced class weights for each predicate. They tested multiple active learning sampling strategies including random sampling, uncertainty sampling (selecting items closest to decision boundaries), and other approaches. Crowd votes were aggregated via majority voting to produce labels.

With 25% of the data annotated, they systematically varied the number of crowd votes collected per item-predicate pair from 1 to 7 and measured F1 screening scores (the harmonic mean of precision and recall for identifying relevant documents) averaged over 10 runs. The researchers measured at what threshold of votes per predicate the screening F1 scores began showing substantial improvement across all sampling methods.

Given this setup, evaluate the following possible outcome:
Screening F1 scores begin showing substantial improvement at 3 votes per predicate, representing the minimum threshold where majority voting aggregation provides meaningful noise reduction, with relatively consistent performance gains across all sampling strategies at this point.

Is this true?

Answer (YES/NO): YES